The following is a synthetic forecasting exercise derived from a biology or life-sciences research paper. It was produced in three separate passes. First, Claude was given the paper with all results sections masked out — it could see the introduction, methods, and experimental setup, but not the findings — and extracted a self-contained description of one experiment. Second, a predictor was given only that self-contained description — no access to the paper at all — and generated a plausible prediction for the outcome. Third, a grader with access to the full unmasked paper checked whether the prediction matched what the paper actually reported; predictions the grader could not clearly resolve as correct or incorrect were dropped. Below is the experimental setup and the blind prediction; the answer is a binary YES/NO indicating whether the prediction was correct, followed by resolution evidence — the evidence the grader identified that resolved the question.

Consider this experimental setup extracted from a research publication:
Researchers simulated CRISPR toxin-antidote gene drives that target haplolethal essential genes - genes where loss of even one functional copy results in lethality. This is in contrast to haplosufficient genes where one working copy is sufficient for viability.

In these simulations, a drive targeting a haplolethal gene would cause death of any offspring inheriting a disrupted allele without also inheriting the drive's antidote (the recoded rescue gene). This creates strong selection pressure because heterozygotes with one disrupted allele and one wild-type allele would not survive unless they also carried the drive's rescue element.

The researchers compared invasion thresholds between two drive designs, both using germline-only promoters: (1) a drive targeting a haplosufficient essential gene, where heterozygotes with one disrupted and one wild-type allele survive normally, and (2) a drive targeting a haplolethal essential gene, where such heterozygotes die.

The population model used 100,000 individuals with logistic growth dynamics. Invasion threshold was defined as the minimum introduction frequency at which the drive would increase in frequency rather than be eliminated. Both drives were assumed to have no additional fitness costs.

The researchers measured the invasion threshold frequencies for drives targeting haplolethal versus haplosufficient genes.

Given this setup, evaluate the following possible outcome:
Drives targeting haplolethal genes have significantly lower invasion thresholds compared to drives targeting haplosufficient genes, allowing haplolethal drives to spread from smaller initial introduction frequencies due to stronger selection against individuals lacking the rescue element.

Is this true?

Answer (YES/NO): NO